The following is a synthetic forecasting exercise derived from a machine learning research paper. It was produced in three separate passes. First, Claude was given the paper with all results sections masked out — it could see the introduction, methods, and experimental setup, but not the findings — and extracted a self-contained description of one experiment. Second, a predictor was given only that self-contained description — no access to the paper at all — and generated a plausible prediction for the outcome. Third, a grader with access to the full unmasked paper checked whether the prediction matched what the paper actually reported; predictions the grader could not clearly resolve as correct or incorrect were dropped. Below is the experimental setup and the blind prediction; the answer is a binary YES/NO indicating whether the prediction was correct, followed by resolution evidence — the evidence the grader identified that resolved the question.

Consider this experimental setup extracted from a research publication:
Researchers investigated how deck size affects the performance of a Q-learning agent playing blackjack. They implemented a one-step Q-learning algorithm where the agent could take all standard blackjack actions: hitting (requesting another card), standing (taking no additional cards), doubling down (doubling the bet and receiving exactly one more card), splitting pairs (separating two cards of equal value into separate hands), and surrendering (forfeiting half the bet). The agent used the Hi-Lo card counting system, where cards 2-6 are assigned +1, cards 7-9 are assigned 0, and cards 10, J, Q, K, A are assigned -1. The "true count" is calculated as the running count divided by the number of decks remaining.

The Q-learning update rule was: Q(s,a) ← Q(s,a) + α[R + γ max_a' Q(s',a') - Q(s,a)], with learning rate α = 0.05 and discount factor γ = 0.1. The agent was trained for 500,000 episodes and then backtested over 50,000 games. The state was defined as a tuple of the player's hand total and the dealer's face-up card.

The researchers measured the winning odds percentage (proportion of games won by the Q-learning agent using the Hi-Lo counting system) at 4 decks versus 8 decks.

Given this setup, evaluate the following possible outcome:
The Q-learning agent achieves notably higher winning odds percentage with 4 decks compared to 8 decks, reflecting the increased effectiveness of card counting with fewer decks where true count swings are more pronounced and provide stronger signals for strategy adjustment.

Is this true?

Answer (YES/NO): NO